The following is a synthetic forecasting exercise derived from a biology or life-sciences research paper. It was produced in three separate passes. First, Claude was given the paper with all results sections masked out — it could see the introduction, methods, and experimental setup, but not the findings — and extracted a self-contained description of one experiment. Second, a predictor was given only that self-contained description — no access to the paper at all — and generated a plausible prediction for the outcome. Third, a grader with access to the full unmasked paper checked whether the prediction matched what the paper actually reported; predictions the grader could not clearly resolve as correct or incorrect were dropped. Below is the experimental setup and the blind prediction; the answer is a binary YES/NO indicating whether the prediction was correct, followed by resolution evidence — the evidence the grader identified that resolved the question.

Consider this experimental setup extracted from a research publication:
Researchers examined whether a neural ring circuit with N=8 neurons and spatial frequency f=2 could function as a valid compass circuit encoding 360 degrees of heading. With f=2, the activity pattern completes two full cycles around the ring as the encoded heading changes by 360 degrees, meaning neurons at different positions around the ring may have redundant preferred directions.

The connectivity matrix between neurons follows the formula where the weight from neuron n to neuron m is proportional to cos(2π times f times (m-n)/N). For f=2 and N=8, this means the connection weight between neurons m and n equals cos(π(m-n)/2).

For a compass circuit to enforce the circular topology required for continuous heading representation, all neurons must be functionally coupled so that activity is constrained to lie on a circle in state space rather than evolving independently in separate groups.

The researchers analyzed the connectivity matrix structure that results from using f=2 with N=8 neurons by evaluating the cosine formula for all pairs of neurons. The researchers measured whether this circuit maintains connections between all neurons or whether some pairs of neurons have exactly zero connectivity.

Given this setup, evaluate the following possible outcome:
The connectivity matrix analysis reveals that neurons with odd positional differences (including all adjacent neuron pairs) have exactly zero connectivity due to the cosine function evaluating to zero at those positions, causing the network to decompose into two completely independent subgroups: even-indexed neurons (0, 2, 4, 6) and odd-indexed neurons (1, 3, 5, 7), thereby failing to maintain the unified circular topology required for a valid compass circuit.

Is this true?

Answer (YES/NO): YES